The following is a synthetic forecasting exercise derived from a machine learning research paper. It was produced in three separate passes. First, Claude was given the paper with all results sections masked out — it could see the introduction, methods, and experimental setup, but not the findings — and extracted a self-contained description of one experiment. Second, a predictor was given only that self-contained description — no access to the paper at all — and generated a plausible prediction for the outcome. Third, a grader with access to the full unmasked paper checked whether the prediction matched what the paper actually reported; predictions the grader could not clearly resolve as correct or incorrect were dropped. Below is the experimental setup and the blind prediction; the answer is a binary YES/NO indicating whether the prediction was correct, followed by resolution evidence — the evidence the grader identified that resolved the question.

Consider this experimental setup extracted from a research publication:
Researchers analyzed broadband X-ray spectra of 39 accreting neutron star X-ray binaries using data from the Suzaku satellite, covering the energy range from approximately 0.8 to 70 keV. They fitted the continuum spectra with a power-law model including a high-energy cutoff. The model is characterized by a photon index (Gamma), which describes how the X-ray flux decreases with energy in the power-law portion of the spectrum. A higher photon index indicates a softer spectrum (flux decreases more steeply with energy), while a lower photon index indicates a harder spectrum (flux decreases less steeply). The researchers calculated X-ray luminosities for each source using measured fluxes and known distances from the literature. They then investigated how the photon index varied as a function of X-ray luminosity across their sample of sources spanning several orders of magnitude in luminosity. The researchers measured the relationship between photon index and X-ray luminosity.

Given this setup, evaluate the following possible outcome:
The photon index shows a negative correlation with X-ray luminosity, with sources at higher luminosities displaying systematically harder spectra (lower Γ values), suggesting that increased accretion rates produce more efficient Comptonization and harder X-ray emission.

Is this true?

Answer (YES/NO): YES